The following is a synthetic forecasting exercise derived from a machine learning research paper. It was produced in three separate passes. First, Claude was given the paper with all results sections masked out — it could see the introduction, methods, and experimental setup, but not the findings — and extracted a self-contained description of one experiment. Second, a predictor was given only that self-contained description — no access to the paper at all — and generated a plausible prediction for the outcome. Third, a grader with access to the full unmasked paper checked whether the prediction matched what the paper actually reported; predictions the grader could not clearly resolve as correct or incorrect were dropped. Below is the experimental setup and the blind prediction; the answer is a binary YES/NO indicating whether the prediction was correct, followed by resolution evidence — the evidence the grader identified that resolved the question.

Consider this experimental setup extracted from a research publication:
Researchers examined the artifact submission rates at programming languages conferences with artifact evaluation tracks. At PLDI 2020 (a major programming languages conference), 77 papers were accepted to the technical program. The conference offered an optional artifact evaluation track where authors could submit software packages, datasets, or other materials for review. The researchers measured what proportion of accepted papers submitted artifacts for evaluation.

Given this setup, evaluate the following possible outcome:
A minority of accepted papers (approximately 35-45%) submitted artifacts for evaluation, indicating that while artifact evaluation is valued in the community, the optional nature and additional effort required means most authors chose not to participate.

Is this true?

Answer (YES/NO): NO